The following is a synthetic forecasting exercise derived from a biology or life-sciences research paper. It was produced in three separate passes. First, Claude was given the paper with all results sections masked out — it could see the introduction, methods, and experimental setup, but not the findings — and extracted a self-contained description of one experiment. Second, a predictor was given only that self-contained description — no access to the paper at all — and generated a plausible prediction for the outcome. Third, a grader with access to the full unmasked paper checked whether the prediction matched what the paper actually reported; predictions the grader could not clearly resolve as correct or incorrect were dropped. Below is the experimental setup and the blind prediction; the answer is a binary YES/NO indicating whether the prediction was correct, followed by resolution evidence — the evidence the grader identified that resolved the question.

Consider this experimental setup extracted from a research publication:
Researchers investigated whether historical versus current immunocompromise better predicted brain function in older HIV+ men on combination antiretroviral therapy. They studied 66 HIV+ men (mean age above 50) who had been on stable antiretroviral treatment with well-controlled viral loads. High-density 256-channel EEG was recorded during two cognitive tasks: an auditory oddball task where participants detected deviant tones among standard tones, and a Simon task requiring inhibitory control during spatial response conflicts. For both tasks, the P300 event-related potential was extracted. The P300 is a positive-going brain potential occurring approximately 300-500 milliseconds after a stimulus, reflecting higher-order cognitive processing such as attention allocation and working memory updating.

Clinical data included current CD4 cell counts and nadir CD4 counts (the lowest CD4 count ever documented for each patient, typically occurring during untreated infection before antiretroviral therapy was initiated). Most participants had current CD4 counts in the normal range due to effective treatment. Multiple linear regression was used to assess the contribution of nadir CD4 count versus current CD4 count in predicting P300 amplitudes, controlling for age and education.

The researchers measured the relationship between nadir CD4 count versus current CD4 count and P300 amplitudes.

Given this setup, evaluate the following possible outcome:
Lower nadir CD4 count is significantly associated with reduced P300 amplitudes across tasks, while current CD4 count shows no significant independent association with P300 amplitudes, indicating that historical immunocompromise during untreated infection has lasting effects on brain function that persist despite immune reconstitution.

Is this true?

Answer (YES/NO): NO